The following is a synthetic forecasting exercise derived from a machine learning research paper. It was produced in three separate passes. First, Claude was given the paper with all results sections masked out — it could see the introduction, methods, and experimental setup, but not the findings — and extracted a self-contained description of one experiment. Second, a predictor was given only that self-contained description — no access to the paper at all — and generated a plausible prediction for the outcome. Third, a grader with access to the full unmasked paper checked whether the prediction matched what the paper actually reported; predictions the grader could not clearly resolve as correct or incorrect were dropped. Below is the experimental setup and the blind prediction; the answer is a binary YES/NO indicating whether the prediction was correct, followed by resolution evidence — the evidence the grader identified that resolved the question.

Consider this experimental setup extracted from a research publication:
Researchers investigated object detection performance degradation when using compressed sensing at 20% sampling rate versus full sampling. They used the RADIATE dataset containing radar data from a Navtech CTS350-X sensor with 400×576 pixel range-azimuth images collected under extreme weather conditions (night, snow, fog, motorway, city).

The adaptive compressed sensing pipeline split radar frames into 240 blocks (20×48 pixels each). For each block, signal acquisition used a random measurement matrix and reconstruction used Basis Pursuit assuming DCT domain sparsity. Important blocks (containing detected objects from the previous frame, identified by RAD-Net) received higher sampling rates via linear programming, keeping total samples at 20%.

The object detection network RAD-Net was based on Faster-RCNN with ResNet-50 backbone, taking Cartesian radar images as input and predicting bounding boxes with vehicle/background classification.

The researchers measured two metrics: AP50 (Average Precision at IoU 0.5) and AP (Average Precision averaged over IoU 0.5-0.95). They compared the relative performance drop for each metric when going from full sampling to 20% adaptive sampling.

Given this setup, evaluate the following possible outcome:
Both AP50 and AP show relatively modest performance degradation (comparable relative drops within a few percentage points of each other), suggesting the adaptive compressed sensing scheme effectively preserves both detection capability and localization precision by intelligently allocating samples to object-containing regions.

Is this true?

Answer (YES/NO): NO